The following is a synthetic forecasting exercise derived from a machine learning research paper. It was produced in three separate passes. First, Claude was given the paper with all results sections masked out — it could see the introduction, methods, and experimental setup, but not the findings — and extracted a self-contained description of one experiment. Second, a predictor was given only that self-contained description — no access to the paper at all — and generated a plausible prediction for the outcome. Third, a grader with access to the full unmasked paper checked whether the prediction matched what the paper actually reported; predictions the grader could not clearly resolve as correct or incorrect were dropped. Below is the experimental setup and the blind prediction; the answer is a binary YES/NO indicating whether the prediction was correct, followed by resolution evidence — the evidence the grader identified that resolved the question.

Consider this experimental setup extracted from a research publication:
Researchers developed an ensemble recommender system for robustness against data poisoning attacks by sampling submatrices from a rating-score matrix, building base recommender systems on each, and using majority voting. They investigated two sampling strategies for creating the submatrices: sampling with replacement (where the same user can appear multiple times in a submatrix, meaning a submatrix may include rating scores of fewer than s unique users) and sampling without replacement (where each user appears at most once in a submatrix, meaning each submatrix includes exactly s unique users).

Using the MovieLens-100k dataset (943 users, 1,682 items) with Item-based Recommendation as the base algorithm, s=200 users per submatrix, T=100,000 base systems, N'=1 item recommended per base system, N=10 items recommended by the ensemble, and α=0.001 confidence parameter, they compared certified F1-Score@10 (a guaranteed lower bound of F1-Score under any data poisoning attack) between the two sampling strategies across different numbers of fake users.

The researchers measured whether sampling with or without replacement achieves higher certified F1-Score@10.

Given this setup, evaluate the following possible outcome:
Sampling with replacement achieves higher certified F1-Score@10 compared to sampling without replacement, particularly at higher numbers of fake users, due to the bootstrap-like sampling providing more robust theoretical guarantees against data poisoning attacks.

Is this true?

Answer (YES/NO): NO